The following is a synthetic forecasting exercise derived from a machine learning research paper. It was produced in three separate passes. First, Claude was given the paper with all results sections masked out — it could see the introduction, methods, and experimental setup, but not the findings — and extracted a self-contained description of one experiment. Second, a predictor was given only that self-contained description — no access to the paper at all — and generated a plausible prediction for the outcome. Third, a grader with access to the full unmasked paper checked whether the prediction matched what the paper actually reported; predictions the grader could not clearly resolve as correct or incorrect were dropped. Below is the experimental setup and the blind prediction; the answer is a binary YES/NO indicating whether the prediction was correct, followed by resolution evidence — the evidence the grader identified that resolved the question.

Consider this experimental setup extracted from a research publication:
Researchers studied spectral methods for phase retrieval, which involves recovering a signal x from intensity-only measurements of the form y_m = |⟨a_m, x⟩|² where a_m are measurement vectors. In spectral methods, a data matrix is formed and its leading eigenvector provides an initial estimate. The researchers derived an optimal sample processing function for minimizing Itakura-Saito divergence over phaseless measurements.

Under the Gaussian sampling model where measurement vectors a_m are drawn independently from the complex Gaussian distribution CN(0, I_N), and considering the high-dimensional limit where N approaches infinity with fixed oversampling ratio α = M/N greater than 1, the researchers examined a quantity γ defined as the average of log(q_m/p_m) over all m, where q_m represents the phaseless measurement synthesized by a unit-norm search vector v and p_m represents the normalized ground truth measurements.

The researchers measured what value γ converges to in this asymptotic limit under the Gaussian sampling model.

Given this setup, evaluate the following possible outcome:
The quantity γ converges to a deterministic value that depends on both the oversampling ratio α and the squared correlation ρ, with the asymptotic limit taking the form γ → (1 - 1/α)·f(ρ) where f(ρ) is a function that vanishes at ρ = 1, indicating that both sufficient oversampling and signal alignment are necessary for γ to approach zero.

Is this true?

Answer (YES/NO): NO